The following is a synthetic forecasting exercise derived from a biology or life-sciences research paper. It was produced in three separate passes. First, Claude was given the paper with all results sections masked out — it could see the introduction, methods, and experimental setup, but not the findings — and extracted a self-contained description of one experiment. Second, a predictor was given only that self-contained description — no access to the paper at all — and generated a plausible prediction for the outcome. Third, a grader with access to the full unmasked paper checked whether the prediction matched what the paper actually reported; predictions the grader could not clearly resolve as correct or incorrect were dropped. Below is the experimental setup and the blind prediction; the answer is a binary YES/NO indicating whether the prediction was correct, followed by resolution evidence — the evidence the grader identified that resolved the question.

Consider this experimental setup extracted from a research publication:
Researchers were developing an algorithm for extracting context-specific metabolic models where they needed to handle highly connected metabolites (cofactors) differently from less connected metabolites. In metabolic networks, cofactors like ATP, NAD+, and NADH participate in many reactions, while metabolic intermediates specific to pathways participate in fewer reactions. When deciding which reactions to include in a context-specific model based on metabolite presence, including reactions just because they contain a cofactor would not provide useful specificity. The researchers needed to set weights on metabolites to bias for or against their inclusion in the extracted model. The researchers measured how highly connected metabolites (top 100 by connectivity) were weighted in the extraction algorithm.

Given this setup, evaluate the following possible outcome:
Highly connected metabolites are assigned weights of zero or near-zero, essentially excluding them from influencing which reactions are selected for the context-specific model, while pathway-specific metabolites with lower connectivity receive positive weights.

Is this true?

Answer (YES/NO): NO